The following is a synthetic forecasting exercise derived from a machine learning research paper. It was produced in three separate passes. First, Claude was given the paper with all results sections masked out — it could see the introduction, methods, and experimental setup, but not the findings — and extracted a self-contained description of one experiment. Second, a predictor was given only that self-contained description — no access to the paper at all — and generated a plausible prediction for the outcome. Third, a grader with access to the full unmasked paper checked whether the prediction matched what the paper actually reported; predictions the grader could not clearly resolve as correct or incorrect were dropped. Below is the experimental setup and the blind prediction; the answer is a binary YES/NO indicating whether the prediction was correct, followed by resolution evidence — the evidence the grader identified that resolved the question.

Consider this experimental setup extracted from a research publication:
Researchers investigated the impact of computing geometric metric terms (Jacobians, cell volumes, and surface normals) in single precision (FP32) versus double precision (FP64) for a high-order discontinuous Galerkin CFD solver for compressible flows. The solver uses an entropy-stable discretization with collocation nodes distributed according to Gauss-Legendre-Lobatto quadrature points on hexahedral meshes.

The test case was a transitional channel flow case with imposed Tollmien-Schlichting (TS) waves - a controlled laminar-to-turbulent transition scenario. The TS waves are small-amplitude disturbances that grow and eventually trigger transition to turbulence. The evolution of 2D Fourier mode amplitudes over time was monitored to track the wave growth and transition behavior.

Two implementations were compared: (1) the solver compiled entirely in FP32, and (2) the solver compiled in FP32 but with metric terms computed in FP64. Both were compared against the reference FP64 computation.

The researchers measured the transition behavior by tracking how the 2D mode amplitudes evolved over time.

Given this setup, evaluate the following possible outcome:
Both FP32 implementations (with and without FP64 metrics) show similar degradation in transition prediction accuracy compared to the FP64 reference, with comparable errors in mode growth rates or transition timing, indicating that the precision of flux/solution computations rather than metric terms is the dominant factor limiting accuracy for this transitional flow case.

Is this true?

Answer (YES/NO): NO